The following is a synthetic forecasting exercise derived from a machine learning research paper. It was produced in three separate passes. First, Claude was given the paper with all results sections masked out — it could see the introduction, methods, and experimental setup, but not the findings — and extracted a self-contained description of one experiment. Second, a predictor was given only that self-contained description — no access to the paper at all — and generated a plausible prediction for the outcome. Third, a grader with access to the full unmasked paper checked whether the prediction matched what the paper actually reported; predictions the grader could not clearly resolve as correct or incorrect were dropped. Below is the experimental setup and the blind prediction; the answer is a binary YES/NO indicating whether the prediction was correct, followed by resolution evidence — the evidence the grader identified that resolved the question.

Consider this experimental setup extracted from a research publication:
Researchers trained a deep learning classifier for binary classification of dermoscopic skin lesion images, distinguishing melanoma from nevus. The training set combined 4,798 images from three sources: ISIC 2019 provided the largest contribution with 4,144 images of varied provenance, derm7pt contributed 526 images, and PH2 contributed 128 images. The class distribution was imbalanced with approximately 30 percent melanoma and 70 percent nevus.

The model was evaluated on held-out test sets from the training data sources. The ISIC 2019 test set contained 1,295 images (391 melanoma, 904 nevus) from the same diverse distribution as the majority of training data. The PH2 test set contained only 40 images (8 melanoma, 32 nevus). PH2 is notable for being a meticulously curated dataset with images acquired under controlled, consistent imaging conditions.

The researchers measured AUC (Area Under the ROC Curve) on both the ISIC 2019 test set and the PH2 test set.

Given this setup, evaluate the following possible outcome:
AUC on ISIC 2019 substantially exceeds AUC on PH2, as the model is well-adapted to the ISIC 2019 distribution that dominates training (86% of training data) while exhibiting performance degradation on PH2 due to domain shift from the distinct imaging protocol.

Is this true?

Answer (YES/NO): NO